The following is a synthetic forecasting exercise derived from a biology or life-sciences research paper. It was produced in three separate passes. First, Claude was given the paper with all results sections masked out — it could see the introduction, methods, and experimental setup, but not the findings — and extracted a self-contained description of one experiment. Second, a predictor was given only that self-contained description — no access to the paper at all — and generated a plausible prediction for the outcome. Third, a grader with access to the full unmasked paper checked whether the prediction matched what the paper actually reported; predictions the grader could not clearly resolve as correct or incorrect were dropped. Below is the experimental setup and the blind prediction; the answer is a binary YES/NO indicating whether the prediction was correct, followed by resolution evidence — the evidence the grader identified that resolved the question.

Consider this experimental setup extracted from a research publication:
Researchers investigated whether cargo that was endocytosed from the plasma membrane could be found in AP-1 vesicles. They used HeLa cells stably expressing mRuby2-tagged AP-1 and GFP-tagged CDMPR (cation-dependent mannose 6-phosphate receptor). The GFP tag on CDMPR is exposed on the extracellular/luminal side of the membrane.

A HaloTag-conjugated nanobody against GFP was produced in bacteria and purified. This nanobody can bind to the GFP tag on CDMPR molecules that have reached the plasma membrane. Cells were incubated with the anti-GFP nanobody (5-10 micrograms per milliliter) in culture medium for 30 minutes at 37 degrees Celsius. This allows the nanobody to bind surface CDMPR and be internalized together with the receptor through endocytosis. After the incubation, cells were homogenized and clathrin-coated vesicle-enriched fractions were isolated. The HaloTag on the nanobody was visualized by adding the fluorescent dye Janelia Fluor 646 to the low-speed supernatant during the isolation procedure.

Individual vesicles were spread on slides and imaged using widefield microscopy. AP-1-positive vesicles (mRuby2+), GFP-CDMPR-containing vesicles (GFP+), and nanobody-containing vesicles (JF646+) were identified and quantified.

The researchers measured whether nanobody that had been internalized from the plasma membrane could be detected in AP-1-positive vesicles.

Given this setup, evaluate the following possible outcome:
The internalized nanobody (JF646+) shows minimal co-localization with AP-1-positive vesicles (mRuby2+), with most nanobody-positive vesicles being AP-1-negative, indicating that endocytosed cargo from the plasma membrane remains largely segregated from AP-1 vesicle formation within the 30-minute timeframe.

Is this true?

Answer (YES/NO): NO